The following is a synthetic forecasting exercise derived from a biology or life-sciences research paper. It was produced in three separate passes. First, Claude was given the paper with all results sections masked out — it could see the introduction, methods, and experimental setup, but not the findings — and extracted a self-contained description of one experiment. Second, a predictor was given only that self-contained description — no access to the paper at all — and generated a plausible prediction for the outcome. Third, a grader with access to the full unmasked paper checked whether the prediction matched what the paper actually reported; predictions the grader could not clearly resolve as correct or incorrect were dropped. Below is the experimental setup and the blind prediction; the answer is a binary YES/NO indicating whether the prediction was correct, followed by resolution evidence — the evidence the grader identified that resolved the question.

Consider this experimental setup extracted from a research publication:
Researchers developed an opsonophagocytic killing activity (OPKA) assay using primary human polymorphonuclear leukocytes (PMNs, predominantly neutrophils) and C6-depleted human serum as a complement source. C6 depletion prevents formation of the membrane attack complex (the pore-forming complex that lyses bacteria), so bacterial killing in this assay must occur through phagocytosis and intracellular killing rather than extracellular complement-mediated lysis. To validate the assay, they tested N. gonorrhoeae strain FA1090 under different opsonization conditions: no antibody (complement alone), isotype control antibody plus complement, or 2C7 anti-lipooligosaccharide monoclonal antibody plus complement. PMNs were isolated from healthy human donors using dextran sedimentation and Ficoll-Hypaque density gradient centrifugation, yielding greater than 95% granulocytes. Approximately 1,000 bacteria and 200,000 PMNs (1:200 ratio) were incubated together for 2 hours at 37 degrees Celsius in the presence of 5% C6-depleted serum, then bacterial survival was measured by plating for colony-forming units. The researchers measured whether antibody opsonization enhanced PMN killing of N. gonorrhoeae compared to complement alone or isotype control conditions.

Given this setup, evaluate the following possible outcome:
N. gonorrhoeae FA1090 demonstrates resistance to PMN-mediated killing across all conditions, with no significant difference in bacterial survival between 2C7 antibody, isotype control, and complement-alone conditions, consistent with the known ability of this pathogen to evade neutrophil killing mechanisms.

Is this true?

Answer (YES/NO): NO